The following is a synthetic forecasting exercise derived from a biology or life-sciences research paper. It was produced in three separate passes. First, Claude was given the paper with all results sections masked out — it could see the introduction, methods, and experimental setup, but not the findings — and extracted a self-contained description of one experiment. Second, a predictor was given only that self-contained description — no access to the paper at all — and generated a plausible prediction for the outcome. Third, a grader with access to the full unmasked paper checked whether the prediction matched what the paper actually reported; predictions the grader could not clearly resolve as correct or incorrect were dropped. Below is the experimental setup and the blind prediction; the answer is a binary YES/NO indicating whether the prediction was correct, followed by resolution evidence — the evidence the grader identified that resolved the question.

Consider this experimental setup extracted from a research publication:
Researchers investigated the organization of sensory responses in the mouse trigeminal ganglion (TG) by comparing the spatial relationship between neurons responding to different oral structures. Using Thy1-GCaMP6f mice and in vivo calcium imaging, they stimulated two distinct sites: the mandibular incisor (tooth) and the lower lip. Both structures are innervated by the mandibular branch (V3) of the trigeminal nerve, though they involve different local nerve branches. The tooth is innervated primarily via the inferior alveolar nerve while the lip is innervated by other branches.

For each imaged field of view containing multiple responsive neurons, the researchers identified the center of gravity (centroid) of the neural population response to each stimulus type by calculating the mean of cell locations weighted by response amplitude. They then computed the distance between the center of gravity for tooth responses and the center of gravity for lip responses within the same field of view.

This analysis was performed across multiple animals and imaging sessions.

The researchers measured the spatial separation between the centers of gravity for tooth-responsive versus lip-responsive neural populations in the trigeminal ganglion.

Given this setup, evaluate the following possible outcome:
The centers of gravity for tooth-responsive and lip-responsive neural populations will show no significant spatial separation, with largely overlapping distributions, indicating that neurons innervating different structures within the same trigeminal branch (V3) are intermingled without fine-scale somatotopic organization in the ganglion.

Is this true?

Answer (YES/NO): YES